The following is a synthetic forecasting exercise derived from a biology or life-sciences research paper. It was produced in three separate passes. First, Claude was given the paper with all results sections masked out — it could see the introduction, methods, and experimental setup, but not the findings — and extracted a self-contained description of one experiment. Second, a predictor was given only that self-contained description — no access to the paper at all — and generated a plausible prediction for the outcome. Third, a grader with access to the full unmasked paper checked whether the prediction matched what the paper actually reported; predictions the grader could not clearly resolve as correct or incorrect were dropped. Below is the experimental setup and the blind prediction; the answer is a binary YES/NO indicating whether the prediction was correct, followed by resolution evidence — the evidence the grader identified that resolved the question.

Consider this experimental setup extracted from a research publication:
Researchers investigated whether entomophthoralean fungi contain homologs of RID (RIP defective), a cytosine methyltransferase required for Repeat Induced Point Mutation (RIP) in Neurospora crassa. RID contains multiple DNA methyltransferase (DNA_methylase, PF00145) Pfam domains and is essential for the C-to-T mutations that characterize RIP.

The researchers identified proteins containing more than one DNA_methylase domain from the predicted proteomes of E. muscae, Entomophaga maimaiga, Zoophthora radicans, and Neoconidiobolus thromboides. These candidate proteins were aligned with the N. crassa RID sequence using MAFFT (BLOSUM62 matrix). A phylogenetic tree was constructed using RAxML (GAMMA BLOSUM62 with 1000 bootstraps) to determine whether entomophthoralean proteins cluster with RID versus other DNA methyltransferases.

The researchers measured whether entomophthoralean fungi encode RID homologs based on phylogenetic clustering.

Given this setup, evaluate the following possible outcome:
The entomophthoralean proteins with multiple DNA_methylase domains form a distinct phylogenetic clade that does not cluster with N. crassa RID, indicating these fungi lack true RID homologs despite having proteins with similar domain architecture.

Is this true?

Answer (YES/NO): NO